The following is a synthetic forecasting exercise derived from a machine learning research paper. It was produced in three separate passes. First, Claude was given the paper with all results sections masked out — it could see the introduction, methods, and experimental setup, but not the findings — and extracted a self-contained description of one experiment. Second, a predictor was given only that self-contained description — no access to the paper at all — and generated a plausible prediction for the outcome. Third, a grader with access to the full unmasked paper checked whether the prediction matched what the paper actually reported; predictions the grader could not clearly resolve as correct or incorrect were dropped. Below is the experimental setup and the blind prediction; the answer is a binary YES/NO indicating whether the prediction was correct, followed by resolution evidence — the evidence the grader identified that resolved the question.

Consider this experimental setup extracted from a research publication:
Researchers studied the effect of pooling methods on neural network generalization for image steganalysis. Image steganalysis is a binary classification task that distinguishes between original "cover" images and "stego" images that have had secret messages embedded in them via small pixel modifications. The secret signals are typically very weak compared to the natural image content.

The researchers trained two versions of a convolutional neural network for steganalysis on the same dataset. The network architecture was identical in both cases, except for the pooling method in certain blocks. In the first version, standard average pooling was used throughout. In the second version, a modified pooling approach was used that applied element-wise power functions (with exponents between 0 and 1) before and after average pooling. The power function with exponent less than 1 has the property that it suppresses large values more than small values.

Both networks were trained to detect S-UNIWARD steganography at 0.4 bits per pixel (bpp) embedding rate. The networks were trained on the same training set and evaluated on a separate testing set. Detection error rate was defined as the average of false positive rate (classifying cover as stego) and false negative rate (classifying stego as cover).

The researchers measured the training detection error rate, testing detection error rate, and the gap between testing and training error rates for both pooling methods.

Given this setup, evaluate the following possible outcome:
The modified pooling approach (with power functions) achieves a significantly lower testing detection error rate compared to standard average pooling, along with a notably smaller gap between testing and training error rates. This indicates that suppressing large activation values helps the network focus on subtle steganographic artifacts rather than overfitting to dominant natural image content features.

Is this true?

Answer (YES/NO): NO